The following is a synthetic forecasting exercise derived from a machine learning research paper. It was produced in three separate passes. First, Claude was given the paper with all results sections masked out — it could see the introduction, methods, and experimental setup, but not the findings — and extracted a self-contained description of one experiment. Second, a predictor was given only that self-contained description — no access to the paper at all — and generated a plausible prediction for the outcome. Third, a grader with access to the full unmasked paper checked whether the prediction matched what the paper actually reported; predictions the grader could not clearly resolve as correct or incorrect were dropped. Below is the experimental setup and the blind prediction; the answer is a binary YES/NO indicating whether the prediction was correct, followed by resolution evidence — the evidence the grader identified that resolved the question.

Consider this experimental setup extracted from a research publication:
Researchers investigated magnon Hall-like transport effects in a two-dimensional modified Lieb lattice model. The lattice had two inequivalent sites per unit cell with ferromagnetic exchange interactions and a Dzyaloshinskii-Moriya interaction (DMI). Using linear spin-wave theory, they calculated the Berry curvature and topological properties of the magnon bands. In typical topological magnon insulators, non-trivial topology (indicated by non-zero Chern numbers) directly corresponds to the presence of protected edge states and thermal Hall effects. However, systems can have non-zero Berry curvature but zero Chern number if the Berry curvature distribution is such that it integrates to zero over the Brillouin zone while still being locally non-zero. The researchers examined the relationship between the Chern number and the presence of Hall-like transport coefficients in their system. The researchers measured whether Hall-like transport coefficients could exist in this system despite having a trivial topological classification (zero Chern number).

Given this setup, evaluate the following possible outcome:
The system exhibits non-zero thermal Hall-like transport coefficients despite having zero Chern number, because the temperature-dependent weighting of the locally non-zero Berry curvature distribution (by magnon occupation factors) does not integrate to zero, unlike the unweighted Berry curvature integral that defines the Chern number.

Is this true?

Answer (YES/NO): YES